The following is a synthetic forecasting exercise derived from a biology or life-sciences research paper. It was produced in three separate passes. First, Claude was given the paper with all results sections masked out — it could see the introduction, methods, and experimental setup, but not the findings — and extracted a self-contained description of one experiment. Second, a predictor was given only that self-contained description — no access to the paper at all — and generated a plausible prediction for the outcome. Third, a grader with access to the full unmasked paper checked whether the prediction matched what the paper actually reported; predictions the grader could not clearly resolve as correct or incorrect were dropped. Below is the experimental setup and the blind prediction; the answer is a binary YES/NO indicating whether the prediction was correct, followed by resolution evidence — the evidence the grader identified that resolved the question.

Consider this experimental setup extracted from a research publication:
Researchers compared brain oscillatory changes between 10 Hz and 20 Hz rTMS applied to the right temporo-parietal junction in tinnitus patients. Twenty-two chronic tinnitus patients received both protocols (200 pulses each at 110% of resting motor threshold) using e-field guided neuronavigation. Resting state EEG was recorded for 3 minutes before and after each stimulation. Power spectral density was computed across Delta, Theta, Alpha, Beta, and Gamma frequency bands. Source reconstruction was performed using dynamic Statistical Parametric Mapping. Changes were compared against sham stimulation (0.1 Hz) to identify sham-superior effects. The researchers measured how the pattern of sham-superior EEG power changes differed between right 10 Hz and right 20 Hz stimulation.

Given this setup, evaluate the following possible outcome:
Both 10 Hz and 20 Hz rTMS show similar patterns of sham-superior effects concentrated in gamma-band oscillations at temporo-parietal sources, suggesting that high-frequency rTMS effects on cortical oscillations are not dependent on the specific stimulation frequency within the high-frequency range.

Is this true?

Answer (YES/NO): NO